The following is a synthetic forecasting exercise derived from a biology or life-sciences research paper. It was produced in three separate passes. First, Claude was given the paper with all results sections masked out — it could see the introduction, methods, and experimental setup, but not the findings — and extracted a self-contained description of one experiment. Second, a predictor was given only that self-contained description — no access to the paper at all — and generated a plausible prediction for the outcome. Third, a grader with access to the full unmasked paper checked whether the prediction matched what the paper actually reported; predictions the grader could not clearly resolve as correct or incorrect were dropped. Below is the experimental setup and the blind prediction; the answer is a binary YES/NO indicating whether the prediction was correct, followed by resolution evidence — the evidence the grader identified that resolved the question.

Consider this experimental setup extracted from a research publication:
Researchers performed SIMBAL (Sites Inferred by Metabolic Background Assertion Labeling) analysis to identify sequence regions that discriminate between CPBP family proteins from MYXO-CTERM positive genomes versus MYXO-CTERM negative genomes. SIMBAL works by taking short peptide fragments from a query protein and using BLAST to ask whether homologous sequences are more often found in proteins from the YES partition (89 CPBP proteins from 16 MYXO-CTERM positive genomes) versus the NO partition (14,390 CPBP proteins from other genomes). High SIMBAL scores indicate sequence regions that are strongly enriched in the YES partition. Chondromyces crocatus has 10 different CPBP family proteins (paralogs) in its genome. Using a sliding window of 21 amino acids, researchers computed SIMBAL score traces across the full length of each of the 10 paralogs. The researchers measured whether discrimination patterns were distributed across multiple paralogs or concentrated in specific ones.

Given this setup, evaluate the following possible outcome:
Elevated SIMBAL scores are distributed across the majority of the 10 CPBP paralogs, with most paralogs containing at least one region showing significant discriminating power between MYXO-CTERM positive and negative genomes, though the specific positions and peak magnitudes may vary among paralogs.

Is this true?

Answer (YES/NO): NO